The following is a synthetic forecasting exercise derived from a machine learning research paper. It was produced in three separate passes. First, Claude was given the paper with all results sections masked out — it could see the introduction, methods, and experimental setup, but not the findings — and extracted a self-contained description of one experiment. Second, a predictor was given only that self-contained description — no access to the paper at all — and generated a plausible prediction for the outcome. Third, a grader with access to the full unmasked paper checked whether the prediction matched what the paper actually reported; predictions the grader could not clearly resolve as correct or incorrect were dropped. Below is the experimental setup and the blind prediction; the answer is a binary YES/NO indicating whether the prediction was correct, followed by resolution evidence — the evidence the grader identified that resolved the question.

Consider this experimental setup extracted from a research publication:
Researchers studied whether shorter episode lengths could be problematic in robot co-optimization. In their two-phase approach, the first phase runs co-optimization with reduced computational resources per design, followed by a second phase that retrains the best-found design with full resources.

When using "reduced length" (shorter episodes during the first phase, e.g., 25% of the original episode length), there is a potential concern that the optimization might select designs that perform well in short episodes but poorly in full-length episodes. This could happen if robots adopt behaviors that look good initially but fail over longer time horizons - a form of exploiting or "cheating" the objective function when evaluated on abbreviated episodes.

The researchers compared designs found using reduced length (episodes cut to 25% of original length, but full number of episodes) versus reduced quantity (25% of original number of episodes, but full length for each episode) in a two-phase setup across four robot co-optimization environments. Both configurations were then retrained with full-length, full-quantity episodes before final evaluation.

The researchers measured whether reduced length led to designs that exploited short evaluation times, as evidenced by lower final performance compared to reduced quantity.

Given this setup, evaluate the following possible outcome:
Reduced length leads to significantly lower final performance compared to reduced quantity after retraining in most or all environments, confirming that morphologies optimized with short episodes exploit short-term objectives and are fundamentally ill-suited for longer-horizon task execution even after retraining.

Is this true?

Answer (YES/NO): YES